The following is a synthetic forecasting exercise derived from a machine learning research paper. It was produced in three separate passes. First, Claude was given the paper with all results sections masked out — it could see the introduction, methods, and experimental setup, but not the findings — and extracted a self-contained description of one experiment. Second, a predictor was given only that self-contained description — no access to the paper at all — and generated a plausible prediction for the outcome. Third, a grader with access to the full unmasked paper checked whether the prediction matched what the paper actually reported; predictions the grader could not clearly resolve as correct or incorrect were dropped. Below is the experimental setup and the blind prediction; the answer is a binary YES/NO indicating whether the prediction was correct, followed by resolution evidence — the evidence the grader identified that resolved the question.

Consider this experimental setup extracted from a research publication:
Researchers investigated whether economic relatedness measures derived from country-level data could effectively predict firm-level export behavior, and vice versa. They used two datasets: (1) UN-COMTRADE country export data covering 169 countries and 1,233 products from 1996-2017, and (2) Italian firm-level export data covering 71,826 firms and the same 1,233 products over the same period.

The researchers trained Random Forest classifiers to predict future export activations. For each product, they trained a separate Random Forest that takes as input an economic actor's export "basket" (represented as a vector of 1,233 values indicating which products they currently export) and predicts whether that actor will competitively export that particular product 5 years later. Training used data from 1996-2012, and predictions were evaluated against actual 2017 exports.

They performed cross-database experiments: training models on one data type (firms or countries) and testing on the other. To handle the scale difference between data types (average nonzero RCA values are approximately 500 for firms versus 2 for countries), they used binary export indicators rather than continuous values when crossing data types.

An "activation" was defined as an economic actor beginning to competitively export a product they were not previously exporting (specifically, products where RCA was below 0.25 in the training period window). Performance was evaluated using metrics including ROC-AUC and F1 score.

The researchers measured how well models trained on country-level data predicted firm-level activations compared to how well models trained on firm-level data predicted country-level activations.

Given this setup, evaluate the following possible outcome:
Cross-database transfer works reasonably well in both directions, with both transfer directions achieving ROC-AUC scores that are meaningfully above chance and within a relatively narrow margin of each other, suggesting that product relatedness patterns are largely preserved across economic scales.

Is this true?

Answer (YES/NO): NO